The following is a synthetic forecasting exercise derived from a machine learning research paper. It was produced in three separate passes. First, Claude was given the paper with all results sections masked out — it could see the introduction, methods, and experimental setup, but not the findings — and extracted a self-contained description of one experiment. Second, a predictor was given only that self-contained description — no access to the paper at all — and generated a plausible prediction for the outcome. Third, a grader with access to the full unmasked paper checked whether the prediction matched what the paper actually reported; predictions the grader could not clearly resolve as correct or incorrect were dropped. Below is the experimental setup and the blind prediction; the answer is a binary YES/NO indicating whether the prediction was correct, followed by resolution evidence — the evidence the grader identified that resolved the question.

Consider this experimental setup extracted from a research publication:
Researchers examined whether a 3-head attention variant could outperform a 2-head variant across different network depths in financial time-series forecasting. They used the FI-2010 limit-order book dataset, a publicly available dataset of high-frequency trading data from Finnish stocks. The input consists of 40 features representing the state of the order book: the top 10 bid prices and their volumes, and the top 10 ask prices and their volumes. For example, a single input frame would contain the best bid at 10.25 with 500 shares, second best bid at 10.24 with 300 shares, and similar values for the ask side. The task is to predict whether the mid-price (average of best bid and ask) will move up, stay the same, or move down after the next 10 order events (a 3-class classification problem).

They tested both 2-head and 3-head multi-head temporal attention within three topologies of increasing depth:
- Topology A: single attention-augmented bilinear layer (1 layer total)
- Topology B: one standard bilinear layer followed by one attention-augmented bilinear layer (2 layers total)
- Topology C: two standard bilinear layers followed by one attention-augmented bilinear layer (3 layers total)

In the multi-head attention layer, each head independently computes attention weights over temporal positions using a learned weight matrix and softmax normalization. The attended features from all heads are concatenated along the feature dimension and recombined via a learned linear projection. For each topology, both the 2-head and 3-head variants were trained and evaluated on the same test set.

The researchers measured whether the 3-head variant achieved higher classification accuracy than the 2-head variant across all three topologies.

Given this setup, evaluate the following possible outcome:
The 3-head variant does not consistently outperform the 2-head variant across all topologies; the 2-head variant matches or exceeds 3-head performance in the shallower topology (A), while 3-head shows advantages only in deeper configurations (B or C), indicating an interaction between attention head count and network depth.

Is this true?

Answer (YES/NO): NO